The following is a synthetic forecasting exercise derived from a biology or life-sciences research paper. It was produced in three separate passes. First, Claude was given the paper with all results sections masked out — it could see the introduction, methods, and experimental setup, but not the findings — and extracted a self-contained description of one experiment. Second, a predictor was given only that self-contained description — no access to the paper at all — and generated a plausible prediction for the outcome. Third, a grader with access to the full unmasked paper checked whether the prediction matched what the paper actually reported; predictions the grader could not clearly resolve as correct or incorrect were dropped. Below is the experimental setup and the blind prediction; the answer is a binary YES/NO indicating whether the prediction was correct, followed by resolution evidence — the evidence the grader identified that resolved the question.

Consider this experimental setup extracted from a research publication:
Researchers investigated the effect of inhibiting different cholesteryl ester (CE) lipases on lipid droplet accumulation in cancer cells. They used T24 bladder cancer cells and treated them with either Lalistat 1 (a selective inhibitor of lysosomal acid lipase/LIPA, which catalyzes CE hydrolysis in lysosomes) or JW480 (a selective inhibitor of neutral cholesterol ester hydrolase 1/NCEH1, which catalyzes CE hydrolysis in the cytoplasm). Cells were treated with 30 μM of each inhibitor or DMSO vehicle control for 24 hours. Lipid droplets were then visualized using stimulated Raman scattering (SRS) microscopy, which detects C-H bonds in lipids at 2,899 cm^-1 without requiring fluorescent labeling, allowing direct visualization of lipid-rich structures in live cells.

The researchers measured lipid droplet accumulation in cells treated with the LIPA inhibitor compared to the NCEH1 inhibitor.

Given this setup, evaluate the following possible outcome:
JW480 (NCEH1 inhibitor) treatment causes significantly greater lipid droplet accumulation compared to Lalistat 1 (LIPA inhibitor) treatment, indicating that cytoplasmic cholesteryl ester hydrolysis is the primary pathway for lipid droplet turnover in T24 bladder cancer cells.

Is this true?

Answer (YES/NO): NO